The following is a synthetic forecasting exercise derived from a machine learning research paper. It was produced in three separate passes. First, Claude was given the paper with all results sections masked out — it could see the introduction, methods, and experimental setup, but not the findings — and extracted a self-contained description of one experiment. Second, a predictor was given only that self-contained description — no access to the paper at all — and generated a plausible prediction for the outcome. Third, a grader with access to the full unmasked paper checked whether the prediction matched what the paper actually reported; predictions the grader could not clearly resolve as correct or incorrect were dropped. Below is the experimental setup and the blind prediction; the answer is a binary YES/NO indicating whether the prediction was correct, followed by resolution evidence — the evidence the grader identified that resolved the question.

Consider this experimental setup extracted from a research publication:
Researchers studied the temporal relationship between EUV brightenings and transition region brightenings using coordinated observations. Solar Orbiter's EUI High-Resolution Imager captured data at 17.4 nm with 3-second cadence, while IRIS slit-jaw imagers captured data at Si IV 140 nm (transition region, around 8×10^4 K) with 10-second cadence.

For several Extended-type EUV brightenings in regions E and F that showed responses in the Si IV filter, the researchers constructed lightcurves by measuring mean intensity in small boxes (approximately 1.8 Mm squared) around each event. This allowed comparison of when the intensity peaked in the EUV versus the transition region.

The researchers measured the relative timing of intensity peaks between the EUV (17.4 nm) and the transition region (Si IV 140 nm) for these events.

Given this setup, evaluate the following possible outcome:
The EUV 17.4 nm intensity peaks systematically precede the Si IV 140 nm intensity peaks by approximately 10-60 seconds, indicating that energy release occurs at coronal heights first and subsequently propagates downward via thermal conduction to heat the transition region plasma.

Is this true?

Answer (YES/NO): NO